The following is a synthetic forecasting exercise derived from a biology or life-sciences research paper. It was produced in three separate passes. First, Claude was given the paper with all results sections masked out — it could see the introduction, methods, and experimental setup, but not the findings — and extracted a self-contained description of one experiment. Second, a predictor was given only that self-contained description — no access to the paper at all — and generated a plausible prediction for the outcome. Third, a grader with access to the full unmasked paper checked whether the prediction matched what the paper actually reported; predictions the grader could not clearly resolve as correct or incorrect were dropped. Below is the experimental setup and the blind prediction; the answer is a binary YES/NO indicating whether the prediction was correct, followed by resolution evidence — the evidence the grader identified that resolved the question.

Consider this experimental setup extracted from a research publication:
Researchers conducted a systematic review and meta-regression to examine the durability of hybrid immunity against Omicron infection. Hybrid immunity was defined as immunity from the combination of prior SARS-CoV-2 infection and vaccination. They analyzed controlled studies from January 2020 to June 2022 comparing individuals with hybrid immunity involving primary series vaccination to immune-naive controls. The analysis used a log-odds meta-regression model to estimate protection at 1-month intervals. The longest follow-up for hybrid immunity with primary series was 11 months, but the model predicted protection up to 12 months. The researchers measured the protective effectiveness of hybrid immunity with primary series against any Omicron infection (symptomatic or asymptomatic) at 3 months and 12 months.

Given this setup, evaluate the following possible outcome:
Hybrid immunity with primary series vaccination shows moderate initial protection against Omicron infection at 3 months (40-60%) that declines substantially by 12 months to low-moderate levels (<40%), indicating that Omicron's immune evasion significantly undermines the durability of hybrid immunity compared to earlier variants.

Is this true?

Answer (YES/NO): NO